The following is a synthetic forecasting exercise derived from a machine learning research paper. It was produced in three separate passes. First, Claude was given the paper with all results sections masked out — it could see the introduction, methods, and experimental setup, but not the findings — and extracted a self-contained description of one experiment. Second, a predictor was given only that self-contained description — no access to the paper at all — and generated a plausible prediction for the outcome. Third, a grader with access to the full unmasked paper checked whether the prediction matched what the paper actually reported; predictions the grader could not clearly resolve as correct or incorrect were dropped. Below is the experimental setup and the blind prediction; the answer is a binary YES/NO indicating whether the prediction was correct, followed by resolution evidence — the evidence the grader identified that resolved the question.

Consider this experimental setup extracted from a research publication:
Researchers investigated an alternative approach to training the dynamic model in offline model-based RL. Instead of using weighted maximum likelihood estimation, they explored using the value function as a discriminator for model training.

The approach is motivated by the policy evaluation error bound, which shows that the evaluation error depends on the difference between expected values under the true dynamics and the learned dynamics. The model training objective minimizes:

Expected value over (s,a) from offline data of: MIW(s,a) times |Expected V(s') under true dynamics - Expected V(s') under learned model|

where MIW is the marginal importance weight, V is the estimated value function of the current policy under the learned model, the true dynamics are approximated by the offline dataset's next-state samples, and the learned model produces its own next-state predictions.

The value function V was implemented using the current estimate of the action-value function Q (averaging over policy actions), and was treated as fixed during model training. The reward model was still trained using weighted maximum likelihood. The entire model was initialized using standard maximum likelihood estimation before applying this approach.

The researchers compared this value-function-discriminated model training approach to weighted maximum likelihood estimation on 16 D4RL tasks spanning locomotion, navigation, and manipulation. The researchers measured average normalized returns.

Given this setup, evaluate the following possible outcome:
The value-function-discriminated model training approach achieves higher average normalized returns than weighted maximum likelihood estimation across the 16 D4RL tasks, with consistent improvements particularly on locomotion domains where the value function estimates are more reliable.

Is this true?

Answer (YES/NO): NO